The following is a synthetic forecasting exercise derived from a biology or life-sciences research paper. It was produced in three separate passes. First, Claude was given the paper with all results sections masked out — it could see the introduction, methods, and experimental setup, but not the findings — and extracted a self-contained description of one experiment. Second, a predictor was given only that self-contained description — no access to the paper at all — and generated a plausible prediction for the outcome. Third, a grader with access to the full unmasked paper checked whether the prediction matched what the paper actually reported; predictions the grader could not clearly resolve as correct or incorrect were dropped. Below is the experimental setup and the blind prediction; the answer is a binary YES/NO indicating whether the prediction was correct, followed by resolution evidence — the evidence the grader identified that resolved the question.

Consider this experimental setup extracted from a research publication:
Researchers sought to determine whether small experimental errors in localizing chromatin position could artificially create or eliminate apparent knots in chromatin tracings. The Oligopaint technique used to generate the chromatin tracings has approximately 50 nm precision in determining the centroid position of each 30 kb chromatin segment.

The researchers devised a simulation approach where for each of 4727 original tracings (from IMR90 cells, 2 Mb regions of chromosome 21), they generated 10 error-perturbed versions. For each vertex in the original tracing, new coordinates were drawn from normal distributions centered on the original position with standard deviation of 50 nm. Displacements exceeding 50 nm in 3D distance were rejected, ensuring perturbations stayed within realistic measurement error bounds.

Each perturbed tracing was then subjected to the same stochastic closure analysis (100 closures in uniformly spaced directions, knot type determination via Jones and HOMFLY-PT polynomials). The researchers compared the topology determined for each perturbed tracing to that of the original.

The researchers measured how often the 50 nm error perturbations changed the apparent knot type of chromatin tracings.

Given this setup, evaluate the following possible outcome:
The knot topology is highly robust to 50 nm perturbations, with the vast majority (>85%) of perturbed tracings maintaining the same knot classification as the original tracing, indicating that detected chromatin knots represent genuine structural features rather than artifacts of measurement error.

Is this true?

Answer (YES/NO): NO